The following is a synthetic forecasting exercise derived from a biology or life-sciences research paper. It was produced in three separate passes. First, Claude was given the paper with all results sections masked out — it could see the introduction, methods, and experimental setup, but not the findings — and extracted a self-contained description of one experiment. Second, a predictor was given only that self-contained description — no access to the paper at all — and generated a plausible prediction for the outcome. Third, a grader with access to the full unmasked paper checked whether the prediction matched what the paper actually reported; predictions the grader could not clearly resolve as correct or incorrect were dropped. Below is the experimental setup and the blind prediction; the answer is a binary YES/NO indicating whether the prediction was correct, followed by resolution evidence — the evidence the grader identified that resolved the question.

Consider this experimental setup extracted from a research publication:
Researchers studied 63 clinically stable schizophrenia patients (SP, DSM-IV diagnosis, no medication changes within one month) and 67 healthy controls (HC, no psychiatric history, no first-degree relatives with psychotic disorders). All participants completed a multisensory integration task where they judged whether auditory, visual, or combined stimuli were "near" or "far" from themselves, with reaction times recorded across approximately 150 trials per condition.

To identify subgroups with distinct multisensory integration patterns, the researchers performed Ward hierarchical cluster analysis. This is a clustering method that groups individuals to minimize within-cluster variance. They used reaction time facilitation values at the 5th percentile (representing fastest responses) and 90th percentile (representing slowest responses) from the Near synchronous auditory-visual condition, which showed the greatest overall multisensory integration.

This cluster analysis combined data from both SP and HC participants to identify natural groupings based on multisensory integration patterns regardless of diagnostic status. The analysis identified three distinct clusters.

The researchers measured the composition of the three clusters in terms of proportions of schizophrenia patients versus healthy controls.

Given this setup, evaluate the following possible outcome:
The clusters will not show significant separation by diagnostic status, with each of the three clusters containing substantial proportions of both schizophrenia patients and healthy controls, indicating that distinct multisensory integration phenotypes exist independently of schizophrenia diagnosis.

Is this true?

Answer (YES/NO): NO